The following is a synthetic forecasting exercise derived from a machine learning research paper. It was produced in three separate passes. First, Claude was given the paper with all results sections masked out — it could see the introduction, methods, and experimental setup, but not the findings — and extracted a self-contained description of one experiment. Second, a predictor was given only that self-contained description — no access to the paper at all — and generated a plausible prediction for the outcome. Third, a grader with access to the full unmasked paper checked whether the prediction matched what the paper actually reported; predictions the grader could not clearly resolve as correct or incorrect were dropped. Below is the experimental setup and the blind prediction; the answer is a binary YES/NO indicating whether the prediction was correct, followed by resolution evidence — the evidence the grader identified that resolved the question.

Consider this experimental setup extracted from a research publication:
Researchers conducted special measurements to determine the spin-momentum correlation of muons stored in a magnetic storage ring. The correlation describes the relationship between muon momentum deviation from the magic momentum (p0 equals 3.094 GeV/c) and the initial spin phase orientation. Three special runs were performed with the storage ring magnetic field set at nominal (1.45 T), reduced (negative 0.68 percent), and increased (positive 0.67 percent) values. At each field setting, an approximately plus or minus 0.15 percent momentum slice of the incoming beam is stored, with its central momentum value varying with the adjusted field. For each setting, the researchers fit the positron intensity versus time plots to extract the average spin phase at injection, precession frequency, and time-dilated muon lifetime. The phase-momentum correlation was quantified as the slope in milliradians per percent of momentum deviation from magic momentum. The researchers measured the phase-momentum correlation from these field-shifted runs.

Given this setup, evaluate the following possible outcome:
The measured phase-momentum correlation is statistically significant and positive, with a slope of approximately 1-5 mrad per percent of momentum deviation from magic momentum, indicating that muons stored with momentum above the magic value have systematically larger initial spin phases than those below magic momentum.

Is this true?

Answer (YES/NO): NO